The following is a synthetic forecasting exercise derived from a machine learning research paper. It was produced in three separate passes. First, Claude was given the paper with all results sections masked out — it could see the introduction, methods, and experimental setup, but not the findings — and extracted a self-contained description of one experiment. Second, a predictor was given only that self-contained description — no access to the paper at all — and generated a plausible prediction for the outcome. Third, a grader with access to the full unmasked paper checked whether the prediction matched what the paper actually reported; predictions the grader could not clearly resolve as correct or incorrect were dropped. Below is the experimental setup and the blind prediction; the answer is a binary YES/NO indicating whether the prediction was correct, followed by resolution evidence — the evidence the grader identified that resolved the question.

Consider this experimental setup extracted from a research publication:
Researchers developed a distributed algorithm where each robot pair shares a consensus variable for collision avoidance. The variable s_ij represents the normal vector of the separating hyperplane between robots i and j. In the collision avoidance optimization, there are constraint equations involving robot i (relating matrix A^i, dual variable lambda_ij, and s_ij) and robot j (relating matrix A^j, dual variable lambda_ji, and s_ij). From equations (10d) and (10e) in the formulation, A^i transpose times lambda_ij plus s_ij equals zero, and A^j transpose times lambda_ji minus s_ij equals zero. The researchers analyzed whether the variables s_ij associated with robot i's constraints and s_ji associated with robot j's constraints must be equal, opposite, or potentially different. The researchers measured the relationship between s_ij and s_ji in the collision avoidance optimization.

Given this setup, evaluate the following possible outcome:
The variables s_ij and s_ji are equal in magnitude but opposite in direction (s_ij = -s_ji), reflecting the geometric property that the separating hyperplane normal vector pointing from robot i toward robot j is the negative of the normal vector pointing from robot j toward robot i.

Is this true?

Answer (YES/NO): NO